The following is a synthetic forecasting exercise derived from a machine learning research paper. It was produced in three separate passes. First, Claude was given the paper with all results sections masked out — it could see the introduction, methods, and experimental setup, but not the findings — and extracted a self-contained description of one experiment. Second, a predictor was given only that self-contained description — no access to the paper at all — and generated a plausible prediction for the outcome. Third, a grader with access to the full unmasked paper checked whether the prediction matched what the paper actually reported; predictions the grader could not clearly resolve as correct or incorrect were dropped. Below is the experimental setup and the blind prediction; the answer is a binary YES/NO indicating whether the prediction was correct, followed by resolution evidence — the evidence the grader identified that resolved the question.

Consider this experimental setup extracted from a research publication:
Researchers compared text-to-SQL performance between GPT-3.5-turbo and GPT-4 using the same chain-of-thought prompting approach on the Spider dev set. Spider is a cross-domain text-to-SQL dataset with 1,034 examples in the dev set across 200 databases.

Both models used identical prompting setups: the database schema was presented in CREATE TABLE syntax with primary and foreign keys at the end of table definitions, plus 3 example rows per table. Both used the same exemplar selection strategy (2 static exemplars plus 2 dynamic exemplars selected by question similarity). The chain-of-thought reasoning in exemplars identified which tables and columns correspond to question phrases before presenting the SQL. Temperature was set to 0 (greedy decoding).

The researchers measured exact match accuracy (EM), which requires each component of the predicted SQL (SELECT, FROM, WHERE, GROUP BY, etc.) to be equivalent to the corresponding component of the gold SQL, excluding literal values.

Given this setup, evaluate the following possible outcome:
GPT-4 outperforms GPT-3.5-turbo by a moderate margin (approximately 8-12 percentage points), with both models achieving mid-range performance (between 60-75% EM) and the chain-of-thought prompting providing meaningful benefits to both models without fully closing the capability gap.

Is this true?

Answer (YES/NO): NO